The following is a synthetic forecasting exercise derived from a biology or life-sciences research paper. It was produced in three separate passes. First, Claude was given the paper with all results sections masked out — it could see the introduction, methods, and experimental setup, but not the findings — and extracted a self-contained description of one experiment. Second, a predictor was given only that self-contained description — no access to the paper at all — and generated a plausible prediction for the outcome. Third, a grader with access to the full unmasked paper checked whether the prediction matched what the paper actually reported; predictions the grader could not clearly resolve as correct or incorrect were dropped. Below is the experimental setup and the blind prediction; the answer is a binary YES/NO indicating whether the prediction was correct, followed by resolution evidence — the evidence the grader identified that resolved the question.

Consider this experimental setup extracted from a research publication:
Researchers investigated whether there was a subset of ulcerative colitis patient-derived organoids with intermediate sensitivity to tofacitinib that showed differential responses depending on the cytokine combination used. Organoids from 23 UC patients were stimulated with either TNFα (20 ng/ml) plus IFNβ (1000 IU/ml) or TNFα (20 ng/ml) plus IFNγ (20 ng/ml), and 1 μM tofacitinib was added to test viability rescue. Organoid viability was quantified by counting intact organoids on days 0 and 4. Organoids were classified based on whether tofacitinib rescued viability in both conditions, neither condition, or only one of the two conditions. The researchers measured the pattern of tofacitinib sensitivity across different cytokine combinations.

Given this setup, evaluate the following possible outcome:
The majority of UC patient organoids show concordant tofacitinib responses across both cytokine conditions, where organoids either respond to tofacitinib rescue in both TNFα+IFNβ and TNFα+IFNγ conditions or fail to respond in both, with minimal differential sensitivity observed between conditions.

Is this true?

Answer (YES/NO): NO